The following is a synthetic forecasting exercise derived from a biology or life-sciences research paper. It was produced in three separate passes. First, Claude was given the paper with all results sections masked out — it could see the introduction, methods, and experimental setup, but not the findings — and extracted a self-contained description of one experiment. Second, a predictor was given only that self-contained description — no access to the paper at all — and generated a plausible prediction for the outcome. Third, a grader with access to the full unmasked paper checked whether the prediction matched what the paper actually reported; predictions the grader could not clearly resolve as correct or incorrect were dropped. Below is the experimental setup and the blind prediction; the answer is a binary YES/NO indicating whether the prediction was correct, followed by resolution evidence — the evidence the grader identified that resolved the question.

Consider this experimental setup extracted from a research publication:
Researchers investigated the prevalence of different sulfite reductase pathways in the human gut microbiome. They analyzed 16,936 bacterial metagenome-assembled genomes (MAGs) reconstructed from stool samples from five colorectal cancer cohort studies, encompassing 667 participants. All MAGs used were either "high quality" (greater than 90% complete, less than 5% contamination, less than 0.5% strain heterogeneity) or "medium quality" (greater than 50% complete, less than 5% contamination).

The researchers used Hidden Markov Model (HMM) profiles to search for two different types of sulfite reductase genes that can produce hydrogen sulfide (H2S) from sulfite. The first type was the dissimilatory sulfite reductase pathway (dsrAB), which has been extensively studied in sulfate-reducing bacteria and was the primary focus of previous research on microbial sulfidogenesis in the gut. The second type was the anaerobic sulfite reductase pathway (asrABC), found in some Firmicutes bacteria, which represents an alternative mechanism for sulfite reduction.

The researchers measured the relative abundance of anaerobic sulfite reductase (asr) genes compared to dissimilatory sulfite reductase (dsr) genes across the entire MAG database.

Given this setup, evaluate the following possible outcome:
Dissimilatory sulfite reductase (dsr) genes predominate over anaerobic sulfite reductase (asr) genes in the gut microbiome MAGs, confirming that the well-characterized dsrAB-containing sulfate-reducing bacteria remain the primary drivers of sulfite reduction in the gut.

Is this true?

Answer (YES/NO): NO